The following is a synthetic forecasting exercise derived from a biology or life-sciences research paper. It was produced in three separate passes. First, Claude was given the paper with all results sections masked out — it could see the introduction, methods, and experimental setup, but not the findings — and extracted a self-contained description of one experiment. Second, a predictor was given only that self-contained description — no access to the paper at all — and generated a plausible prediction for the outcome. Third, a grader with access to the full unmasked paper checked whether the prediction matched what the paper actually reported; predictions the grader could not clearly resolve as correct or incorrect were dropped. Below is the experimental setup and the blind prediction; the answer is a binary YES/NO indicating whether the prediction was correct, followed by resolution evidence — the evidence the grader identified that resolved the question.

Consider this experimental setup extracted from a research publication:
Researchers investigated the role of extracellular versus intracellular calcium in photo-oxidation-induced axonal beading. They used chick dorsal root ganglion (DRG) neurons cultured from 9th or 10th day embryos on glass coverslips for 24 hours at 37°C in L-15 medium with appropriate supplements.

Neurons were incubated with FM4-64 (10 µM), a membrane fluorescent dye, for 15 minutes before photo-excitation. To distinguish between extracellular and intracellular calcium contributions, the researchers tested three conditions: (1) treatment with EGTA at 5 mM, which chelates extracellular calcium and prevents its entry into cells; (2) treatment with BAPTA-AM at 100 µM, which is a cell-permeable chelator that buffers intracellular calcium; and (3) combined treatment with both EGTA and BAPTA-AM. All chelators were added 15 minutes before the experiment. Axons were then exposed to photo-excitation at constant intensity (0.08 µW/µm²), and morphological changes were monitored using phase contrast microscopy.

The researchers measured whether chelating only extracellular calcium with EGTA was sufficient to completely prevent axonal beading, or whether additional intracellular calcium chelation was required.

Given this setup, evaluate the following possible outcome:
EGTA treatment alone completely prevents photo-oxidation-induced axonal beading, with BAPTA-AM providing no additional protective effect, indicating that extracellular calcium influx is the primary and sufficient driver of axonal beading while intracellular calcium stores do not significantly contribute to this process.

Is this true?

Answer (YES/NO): NO